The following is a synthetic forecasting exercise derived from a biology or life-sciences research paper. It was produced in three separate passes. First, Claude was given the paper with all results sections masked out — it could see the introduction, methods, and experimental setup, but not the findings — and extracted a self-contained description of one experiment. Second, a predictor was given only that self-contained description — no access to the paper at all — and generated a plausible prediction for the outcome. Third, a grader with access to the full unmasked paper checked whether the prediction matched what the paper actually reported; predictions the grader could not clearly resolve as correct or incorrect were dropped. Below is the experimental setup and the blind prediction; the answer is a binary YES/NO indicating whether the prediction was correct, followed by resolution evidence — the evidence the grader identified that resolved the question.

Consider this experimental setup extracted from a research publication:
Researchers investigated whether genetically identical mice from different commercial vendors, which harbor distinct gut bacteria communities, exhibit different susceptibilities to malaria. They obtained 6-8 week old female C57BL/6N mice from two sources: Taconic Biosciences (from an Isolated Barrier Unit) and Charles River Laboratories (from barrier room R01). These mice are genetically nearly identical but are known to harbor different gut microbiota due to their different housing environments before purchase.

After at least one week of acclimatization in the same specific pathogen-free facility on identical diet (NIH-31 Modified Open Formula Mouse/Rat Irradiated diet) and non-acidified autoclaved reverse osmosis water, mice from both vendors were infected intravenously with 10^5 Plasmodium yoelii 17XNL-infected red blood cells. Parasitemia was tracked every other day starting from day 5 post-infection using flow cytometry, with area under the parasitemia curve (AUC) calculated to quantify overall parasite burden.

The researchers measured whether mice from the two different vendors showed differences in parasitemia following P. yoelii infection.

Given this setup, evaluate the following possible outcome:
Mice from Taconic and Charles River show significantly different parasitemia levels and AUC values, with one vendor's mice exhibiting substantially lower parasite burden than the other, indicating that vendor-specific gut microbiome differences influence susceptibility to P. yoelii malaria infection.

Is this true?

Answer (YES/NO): YES